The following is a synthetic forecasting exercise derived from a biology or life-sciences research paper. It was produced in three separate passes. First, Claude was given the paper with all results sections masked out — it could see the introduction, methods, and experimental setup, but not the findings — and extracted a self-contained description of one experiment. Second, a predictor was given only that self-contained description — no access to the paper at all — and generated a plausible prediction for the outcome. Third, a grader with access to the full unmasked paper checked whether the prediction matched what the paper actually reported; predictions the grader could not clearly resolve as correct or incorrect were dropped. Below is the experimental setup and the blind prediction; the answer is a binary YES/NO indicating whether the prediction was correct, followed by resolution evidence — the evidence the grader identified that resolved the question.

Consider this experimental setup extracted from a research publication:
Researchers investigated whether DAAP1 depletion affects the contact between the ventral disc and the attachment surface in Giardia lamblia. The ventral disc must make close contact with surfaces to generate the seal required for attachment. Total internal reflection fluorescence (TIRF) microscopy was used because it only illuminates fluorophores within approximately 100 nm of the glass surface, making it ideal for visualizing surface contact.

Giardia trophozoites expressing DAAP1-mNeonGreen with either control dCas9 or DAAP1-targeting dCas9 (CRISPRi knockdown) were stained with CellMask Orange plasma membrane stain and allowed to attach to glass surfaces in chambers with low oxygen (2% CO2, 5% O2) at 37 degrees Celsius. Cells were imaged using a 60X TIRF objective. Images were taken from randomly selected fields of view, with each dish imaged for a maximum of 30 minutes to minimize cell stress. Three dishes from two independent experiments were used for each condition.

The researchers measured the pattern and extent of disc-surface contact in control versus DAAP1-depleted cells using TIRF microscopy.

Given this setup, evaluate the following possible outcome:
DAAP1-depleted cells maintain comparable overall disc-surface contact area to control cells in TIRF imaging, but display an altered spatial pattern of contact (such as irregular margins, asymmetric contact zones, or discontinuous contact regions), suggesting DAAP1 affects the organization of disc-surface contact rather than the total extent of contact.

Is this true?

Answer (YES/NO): NO